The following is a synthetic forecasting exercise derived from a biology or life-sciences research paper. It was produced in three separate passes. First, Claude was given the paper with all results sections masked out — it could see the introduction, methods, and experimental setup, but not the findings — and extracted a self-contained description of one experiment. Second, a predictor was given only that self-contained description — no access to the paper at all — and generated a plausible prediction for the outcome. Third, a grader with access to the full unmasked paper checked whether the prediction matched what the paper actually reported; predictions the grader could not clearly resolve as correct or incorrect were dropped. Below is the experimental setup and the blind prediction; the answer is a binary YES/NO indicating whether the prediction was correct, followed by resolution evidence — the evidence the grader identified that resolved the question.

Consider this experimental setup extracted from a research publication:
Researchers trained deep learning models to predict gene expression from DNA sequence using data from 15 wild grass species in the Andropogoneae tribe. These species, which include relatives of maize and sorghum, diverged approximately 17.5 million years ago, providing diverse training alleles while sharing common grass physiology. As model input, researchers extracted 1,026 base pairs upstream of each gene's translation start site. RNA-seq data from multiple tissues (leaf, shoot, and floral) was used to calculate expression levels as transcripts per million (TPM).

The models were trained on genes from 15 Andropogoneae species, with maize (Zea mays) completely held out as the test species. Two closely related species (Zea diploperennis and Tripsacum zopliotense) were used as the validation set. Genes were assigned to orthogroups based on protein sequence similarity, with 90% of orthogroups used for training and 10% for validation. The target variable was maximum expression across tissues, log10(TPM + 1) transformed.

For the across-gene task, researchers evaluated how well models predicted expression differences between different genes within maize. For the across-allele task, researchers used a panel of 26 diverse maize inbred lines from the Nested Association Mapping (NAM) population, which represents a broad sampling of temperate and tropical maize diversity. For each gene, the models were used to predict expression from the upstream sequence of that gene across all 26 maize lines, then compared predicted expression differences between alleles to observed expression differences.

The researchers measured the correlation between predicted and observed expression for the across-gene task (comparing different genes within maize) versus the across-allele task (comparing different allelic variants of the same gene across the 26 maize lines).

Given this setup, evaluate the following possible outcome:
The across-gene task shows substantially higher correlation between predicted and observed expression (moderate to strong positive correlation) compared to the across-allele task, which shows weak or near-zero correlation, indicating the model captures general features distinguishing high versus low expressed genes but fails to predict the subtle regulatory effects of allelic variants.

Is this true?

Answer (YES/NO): YES